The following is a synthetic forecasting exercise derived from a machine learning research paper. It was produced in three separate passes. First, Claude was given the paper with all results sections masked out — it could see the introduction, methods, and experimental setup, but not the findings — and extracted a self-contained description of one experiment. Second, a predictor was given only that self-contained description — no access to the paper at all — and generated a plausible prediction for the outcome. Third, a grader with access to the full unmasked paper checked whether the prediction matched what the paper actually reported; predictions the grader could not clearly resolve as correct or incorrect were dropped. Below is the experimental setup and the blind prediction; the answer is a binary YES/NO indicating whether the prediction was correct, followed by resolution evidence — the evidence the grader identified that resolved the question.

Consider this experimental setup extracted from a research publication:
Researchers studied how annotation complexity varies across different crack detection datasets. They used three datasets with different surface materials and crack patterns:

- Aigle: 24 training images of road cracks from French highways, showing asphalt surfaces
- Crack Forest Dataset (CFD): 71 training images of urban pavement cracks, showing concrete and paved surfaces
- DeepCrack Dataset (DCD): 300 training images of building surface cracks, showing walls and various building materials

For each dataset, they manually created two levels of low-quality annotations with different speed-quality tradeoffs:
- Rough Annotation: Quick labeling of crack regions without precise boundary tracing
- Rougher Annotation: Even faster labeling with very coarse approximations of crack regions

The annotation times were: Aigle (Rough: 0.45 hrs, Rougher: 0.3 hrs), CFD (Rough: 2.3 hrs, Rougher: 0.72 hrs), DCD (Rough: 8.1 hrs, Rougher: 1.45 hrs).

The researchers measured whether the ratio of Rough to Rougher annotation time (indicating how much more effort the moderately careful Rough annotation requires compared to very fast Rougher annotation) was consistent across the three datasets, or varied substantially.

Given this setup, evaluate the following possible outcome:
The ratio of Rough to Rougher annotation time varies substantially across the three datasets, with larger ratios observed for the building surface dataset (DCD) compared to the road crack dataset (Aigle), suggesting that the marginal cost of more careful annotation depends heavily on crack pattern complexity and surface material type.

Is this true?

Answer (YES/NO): YES